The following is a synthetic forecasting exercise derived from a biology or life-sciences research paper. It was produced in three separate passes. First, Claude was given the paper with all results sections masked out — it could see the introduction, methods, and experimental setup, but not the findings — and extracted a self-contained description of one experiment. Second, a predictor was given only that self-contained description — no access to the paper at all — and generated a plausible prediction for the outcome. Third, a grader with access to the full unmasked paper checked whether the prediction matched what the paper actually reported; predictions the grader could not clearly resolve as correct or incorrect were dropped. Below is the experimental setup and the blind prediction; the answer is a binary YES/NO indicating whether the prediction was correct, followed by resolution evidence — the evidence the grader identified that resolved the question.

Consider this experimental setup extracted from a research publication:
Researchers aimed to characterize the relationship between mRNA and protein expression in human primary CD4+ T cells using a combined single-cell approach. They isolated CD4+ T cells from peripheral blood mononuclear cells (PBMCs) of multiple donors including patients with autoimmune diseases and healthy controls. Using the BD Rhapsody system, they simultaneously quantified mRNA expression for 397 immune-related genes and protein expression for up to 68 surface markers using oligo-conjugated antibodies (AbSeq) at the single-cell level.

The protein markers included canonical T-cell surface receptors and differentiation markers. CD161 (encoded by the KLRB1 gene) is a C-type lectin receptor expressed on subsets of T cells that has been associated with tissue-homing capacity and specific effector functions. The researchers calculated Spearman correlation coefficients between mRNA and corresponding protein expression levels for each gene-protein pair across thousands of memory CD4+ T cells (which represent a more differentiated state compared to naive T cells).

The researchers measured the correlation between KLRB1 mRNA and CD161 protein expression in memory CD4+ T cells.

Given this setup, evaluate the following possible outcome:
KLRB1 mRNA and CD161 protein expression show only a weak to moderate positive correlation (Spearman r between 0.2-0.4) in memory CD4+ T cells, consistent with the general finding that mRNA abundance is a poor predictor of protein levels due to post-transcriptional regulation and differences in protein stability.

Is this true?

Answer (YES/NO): NO